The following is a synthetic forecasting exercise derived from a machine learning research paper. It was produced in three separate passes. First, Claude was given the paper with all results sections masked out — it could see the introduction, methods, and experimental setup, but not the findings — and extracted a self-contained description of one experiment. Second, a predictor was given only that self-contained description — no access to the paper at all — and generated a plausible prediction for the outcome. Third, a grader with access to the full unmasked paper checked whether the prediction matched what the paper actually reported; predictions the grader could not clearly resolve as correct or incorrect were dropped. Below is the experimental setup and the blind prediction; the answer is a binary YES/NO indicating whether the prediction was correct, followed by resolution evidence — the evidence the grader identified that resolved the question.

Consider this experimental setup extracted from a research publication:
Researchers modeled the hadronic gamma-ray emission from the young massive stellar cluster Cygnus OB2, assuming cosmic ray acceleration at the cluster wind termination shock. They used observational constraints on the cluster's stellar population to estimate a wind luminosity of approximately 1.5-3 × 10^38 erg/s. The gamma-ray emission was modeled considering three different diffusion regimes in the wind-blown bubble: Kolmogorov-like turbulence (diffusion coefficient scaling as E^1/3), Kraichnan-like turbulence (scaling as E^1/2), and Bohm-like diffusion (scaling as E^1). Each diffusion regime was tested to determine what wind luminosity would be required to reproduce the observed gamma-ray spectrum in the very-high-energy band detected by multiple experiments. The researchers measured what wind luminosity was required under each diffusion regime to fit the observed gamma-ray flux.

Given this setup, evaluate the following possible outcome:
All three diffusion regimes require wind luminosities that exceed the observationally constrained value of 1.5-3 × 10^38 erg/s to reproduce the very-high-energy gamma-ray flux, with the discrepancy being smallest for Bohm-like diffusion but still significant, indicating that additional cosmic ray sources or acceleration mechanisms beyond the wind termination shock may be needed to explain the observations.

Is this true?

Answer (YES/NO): NO